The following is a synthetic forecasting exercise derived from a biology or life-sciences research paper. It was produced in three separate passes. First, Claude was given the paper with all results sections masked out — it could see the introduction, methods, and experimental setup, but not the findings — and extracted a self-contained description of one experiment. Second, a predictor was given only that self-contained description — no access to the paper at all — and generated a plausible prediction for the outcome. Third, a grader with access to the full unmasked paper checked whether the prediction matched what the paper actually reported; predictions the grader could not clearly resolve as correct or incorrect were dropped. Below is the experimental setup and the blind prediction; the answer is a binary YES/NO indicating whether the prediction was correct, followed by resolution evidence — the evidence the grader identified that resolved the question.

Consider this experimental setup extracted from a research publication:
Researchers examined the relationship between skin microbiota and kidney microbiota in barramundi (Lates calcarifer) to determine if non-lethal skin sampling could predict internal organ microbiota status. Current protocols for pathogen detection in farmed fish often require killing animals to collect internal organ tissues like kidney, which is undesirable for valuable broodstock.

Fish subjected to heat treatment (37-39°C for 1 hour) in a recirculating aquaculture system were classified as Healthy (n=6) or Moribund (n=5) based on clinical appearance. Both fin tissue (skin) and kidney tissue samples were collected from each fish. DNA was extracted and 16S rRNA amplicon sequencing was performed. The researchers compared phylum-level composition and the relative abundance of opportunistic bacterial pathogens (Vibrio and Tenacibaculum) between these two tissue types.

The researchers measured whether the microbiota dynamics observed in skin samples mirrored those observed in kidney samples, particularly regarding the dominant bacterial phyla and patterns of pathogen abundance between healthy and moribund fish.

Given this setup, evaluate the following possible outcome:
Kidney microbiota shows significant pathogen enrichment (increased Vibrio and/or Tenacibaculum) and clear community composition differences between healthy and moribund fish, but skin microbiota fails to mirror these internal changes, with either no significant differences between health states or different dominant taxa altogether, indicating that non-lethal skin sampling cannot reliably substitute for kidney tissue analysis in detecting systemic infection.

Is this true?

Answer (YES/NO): NO